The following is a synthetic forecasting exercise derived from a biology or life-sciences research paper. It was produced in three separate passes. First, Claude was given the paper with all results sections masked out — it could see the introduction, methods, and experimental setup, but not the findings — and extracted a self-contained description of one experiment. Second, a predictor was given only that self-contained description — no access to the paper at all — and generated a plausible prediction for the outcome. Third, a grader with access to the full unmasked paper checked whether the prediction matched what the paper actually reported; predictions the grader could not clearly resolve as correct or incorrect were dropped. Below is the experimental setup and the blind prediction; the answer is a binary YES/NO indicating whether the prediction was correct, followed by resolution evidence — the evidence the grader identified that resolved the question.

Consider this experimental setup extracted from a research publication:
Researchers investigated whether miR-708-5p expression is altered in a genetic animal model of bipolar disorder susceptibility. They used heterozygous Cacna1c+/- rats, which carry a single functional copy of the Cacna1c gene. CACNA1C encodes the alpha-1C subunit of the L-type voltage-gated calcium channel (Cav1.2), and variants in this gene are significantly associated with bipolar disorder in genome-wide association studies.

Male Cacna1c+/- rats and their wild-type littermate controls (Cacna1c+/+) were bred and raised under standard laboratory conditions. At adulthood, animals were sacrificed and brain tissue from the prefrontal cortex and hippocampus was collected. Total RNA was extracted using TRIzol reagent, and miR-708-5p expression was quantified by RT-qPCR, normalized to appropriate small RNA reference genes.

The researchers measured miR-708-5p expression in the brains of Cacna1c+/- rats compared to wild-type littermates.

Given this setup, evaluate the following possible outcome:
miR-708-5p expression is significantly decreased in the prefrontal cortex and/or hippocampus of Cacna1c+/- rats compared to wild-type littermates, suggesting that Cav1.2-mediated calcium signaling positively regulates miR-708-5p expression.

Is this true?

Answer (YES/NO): NO